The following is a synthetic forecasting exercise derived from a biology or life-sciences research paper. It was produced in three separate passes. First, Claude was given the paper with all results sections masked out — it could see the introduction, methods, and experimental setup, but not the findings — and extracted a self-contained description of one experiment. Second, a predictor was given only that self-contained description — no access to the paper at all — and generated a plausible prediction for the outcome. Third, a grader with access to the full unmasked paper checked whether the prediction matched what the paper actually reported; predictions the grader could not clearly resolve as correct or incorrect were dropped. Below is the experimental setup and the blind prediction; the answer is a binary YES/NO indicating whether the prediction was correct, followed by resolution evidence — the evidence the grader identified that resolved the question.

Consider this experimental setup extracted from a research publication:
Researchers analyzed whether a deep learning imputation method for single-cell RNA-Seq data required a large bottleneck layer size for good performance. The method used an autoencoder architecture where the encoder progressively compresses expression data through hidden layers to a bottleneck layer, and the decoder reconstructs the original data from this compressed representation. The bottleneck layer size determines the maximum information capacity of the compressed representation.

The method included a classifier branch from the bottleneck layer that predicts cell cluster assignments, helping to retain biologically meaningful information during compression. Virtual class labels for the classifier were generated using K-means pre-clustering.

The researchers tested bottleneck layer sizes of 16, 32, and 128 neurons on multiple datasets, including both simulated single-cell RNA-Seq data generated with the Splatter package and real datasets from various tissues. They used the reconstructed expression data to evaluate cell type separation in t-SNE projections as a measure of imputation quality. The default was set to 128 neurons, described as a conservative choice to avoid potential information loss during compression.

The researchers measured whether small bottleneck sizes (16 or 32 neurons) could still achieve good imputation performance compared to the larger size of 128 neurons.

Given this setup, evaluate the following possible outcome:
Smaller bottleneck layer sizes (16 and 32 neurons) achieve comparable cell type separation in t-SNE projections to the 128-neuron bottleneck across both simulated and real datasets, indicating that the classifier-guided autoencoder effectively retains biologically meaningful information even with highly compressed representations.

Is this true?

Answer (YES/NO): YES